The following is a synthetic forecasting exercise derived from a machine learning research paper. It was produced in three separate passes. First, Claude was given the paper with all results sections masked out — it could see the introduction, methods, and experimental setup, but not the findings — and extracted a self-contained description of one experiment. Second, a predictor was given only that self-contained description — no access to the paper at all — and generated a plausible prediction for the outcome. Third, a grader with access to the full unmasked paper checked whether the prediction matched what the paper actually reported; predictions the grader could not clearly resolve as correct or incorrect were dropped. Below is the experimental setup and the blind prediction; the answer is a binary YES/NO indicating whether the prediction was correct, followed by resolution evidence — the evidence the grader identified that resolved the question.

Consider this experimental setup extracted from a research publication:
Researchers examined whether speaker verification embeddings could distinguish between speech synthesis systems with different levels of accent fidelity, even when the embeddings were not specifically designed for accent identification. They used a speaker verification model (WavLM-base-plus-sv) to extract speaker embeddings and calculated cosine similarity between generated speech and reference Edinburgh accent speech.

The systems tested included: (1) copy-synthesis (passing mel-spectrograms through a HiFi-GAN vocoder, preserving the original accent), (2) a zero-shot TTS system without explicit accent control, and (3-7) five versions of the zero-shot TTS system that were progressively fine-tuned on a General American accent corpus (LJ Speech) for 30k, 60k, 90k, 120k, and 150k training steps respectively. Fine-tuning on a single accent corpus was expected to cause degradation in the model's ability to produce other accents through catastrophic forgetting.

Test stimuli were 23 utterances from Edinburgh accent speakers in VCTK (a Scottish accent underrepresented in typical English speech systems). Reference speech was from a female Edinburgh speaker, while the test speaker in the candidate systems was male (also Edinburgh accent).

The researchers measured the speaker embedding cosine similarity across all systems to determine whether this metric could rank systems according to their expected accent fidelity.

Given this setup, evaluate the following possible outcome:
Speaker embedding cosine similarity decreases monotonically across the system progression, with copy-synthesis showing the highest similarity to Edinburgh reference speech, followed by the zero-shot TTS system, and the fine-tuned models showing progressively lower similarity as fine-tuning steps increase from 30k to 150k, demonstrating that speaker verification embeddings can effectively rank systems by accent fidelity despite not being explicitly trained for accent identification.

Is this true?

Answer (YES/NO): YES